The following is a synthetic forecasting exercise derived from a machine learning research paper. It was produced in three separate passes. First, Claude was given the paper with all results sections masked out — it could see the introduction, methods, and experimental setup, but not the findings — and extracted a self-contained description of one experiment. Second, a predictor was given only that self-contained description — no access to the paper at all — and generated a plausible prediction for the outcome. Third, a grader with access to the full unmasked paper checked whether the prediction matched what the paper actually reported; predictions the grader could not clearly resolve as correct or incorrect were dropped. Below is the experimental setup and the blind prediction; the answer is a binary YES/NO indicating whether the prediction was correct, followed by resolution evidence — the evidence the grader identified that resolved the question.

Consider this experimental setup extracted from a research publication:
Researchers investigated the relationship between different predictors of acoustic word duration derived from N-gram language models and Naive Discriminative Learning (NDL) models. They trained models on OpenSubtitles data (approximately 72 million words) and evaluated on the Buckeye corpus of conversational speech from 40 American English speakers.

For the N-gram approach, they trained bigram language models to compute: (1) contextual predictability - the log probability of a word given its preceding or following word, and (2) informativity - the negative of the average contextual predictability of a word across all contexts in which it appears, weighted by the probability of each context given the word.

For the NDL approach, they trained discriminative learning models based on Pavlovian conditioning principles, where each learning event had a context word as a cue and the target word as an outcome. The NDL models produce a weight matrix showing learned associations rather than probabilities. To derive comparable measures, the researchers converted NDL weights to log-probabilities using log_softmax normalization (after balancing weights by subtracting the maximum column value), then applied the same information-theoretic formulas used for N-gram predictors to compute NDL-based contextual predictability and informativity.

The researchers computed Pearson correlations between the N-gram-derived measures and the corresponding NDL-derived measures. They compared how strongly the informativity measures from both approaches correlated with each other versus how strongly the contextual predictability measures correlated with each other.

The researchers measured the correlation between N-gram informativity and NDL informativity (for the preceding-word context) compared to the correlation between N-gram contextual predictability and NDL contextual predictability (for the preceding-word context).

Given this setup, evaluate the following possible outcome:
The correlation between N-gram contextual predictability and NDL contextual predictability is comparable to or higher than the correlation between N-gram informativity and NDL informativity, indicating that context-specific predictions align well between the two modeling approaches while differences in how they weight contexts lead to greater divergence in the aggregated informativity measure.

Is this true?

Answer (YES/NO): NO